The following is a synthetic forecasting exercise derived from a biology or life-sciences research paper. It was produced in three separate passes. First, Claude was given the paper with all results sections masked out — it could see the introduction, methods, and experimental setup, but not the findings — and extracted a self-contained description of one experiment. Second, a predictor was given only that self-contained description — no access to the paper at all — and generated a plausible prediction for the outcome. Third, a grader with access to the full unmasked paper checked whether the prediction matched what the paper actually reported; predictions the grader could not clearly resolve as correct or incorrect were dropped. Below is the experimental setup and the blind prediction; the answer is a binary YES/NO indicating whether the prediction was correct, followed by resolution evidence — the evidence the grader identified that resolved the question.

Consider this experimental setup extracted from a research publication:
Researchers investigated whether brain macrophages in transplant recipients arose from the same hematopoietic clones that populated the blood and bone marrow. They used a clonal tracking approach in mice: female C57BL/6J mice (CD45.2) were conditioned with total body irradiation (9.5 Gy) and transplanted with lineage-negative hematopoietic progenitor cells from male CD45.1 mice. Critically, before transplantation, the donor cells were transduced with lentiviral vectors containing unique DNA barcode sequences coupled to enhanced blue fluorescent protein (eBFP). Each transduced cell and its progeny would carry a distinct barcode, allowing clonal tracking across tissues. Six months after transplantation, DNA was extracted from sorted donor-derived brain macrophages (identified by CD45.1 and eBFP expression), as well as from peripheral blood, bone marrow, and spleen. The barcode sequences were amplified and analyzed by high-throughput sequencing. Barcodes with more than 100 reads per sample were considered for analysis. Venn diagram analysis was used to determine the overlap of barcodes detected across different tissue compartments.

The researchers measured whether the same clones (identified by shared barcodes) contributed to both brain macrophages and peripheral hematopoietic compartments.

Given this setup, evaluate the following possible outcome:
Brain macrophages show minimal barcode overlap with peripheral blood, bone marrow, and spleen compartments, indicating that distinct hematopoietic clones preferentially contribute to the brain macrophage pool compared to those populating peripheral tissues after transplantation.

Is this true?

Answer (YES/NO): YES